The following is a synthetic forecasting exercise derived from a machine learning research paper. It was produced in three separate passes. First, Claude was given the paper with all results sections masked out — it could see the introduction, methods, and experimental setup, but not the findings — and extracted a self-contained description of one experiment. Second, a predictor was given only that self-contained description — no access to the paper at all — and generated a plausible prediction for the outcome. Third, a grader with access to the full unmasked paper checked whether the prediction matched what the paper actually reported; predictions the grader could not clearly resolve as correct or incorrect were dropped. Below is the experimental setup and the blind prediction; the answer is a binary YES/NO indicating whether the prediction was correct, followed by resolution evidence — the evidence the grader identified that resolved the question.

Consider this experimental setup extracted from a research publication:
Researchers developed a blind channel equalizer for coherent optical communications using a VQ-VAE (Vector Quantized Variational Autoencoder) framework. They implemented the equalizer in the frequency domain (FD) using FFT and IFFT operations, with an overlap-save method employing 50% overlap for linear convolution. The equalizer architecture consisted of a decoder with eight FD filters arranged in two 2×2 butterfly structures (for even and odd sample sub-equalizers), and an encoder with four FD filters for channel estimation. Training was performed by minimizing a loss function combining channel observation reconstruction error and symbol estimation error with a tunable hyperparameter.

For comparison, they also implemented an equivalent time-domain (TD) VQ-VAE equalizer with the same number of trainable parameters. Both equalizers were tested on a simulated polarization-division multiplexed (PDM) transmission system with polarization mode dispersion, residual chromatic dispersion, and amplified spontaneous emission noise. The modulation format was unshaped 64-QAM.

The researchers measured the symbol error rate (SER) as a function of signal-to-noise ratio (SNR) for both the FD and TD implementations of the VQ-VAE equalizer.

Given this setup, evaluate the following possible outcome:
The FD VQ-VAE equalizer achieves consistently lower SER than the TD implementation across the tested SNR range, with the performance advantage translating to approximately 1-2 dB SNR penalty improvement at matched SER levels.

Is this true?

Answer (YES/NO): NO